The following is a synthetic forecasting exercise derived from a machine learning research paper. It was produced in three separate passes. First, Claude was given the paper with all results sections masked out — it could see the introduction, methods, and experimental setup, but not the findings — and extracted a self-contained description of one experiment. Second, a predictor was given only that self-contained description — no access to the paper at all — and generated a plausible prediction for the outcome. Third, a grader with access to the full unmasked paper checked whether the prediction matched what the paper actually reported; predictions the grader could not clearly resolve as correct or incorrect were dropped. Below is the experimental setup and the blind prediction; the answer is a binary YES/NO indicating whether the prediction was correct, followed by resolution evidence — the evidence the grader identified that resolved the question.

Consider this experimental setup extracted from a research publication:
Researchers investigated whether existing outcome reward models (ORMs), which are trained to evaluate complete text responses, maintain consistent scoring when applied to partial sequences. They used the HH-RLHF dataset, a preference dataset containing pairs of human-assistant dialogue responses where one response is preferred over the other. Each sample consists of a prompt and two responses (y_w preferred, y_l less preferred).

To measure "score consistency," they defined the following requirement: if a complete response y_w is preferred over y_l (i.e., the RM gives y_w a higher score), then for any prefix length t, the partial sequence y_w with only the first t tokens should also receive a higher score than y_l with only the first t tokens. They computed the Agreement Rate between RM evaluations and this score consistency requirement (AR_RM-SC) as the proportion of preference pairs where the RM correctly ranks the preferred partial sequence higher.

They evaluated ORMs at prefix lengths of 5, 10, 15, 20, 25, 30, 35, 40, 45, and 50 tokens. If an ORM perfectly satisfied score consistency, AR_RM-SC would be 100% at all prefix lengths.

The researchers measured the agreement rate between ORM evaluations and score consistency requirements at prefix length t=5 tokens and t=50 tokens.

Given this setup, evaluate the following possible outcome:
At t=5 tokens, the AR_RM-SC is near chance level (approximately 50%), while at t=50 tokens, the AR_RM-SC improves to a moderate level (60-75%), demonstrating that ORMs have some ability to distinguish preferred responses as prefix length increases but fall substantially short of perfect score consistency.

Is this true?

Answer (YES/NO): NO